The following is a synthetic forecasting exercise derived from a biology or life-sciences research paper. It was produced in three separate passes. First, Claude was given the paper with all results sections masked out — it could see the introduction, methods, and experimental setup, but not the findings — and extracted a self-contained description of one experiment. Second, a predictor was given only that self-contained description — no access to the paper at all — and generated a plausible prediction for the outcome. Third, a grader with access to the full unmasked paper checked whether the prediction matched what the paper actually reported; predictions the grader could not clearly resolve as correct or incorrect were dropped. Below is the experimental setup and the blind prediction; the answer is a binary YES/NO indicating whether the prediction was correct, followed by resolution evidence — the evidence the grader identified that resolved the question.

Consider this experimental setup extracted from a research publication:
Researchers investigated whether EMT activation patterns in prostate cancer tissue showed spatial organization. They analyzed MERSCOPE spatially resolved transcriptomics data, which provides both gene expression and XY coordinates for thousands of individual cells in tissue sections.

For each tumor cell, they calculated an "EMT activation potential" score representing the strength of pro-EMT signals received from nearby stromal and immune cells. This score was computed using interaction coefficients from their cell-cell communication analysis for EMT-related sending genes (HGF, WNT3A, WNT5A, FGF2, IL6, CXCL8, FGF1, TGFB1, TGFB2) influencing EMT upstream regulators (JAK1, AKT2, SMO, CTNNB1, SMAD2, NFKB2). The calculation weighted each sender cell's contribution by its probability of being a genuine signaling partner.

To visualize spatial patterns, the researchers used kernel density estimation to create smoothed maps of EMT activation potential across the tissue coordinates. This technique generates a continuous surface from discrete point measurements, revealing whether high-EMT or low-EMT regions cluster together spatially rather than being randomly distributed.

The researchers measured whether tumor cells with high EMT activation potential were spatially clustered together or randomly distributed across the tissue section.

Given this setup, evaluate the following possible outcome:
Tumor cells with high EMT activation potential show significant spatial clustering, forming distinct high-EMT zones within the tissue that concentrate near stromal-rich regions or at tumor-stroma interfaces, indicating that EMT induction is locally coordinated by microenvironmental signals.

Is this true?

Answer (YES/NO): YES